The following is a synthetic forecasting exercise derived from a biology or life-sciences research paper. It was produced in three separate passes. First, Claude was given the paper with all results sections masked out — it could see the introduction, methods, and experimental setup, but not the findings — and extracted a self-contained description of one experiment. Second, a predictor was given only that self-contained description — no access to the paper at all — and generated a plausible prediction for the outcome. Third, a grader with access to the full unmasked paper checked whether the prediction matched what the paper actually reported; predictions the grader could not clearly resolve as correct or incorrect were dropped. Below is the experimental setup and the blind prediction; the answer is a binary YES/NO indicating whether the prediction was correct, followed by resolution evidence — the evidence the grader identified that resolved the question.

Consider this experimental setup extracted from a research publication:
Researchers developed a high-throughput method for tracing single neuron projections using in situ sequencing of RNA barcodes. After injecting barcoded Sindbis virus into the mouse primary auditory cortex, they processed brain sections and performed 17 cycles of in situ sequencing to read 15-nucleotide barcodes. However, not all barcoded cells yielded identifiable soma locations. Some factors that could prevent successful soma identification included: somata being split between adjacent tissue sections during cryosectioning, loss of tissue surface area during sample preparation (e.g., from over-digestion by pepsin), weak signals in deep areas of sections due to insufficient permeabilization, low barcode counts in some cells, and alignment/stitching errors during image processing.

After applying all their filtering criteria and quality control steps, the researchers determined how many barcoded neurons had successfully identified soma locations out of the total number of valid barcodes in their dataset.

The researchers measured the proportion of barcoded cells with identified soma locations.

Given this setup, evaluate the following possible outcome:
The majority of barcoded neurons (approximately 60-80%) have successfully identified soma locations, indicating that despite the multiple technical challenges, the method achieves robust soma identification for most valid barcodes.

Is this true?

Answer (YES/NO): NO